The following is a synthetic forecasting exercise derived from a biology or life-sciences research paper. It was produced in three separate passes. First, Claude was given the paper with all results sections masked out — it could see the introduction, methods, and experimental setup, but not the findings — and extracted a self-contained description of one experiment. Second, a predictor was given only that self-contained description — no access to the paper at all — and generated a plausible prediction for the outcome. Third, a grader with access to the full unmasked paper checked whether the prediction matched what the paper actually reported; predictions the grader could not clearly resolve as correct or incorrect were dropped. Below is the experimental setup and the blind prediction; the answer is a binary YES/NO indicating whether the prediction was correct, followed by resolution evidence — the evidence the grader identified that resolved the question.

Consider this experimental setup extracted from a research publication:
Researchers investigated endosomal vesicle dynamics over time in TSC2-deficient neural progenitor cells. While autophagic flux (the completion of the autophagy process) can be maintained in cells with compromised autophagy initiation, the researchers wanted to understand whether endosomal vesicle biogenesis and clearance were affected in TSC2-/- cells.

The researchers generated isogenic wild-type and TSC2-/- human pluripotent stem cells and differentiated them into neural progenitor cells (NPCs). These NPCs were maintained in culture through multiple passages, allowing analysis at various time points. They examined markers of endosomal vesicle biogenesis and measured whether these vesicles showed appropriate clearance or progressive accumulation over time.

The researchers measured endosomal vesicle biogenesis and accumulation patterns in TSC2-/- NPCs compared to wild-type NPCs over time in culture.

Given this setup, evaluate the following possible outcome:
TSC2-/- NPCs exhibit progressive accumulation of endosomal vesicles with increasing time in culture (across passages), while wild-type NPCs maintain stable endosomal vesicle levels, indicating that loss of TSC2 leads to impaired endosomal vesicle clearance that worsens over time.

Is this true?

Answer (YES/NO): NO